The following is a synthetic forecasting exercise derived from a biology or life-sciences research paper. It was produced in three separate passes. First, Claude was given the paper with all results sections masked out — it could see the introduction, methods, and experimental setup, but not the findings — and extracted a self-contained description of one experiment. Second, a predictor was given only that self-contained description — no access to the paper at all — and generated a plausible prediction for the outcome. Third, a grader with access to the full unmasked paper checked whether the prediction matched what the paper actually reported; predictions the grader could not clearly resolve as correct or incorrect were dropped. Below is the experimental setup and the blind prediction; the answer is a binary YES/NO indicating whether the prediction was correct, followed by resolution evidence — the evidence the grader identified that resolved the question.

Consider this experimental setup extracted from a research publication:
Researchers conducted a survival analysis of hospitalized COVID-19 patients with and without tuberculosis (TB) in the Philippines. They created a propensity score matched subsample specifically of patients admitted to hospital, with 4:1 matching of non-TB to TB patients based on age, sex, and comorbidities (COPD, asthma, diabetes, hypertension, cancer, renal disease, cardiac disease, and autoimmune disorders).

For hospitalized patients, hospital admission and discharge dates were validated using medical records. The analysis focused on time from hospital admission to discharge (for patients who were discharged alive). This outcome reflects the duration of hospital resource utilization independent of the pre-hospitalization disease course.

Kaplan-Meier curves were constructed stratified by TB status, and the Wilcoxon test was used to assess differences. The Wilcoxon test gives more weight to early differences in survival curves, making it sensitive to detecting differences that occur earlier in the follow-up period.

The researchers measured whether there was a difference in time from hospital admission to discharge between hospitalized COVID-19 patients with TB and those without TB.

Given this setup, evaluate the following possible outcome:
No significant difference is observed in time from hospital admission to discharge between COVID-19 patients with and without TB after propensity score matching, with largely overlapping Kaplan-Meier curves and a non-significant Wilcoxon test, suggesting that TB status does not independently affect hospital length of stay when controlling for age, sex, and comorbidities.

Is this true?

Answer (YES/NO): NO